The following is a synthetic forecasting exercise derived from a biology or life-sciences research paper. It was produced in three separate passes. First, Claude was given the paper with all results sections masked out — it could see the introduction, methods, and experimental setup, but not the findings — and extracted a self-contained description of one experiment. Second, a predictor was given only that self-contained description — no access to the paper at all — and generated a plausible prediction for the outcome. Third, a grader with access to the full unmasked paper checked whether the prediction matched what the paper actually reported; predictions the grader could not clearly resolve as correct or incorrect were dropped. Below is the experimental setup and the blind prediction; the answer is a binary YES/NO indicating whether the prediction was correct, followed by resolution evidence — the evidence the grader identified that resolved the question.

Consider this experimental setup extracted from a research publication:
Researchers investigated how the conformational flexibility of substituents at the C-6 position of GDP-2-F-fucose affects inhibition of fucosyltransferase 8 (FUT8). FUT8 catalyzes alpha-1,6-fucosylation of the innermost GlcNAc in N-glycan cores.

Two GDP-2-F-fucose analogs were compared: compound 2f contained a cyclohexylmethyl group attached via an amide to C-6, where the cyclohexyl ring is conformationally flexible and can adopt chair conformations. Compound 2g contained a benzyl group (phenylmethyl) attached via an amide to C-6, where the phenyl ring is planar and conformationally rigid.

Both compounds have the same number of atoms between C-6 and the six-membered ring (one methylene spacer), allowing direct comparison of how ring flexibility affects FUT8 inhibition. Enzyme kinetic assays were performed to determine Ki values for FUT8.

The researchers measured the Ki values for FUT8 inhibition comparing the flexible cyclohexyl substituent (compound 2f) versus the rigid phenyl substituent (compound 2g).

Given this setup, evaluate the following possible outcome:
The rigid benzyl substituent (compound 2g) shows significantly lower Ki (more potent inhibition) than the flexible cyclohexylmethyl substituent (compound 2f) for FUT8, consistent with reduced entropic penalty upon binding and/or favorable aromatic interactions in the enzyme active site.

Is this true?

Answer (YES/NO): YES